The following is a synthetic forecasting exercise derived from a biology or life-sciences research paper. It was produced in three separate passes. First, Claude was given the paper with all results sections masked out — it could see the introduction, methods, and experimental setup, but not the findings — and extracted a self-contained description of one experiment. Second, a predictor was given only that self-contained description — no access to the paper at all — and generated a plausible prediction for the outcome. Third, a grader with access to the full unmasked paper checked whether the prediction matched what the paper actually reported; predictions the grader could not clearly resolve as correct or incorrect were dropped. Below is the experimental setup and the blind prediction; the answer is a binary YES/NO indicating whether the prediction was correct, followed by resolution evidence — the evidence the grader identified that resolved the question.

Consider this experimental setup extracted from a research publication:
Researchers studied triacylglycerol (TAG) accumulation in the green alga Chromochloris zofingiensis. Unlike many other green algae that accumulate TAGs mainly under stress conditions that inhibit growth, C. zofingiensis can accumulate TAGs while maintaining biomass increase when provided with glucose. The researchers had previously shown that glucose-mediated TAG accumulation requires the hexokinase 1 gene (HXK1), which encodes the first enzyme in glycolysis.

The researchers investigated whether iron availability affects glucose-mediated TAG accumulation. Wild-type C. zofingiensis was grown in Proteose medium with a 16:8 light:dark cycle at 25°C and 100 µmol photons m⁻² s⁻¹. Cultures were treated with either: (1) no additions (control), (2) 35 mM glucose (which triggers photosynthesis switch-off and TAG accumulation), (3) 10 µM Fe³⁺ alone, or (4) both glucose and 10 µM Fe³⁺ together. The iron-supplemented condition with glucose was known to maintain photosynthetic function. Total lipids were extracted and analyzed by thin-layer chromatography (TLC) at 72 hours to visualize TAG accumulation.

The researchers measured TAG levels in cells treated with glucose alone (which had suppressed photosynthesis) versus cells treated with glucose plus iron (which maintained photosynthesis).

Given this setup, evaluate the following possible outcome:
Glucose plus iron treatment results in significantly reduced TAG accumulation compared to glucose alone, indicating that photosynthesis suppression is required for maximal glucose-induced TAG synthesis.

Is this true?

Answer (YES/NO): NO